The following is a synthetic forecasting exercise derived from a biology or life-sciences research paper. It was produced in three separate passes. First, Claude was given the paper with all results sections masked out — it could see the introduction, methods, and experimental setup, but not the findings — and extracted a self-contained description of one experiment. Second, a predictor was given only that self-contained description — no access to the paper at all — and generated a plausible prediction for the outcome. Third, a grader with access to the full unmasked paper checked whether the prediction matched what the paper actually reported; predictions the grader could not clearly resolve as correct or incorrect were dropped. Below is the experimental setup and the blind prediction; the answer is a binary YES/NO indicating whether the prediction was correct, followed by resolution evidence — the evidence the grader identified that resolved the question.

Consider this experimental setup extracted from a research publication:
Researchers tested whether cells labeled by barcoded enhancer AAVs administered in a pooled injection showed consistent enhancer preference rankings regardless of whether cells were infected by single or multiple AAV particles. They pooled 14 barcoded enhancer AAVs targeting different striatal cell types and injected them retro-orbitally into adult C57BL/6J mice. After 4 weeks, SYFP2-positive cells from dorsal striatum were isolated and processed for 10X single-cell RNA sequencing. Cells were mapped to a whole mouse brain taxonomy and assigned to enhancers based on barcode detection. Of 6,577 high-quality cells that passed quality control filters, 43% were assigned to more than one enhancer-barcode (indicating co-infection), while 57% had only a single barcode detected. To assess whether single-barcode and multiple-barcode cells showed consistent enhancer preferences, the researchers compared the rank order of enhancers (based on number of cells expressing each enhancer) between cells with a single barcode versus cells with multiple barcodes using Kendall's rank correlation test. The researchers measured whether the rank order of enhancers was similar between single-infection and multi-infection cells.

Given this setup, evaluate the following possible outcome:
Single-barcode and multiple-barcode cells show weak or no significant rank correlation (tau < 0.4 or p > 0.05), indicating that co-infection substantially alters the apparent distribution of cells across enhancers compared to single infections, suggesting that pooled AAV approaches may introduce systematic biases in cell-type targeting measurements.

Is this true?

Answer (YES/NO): NO